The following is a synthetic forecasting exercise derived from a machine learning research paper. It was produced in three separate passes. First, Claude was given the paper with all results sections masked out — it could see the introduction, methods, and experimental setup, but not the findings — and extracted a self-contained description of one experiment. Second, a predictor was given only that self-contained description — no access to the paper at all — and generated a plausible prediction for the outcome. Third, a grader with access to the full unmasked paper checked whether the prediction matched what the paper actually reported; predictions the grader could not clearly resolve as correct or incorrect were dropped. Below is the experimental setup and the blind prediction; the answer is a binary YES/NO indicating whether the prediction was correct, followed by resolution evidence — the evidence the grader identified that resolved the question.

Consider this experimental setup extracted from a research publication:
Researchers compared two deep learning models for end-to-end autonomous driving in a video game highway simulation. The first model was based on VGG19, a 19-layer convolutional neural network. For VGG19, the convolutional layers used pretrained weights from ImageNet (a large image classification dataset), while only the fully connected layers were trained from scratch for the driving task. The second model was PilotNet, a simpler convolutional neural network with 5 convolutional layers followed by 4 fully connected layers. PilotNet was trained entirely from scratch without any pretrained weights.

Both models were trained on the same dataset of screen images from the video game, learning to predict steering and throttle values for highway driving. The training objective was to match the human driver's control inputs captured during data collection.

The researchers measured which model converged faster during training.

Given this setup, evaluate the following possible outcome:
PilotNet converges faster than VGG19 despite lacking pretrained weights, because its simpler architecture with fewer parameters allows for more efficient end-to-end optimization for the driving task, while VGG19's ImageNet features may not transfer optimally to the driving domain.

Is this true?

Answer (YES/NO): NO